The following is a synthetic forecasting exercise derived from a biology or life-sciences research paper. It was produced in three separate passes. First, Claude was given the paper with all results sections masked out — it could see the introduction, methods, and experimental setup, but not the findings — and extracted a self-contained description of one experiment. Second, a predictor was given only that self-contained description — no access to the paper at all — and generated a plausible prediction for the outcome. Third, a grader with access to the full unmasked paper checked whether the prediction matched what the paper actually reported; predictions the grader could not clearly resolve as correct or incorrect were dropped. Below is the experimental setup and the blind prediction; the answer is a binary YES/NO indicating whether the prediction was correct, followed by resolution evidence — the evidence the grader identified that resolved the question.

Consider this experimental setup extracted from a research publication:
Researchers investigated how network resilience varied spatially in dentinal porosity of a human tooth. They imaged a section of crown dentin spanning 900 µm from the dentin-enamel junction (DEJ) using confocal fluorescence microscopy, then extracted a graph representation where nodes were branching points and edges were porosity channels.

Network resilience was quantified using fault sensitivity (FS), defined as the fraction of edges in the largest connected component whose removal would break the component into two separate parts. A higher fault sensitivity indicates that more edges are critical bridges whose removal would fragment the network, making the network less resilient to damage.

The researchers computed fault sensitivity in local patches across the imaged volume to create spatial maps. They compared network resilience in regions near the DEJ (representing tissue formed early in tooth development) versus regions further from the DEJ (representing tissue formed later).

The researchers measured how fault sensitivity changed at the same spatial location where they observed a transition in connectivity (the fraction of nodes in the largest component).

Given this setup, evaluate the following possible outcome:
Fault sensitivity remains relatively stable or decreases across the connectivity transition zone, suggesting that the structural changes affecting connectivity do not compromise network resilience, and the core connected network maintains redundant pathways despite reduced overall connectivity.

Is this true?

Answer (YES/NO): NO